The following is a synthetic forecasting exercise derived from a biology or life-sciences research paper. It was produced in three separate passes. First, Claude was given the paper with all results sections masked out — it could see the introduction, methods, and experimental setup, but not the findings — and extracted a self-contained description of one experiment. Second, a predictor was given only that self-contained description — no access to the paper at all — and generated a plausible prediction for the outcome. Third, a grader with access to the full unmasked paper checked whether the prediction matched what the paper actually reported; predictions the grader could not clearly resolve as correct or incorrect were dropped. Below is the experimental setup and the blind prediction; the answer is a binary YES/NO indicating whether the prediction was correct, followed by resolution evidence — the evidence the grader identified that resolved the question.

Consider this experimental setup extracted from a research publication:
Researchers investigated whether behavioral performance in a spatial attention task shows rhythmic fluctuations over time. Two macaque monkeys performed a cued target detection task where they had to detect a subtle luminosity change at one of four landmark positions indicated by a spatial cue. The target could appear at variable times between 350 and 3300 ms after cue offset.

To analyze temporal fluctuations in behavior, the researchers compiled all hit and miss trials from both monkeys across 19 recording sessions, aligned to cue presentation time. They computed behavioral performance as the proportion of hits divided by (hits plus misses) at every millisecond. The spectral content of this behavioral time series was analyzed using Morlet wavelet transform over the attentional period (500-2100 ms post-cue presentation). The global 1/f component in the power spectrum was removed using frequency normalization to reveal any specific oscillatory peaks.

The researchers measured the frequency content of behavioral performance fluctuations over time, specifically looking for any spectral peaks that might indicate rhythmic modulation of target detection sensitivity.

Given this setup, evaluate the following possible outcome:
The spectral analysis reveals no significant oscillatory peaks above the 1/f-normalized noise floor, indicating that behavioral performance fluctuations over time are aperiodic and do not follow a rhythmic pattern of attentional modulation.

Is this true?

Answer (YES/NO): NO